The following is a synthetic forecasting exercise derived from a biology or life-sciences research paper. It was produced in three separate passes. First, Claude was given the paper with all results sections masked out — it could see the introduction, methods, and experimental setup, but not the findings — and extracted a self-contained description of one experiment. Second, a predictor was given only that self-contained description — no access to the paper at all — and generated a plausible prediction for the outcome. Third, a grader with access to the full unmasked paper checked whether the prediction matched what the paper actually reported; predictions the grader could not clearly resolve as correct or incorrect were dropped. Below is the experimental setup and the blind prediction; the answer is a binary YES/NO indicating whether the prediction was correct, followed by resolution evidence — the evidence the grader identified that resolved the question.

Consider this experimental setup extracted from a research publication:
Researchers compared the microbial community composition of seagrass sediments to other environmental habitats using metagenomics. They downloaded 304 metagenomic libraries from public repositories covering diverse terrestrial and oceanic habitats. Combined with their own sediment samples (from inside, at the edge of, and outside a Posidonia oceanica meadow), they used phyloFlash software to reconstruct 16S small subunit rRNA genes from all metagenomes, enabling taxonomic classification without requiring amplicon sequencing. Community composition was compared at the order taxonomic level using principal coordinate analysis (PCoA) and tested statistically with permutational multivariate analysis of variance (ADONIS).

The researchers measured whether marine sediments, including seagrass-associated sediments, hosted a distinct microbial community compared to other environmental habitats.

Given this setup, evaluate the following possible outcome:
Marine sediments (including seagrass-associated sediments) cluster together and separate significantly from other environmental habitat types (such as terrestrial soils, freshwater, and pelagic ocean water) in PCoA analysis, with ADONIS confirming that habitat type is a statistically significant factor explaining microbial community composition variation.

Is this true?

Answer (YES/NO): YES